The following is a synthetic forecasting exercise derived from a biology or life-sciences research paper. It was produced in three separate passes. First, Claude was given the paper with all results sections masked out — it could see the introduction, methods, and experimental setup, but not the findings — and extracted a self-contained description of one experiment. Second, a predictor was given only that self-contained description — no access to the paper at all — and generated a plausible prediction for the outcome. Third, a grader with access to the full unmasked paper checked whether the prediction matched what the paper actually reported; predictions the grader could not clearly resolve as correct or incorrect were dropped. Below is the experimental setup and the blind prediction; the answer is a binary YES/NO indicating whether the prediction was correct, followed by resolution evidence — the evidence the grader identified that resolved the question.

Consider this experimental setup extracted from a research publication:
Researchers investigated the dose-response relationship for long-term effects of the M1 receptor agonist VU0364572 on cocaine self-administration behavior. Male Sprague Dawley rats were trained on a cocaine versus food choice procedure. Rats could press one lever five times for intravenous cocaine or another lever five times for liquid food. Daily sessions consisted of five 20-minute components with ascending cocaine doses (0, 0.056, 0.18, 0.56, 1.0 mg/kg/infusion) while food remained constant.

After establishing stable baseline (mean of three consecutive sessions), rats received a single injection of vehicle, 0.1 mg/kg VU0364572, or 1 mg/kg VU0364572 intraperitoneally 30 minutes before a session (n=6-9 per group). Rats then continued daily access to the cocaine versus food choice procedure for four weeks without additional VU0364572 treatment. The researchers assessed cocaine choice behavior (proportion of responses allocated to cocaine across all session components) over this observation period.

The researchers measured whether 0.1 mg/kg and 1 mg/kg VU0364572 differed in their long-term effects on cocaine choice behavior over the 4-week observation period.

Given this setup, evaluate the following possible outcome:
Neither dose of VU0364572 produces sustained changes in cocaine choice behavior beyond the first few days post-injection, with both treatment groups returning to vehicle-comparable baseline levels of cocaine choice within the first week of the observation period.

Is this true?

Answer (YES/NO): NO